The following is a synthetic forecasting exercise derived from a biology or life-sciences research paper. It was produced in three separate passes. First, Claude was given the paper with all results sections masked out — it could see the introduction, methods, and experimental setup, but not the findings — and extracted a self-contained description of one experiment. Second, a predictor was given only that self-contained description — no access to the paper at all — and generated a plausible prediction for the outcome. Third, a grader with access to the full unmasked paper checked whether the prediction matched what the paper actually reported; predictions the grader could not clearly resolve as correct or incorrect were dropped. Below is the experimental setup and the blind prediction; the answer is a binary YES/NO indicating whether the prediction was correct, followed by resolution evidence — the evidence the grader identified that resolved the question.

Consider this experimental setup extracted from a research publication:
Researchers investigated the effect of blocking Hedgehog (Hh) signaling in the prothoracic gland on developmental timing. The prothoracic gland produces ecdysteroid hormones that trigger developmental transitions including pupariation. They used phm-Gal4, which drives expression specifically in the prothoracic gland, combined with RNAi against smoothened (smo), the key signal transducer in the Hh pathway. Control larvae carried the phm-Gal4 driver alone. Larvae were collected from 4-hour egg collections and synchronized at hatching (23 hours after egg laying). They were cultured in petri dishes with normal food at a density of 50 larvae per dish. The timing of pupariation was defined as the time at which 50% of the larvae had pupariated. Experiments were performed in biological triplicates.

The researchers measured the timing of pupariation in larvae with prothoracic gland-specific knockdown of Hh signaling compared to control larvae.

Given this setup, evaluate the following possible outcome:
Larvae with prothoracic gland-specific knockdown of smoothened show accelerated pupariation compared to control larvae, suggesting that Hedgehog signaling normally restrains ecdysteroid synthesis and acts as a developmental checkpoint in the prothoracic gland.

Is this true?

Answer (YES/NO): NO